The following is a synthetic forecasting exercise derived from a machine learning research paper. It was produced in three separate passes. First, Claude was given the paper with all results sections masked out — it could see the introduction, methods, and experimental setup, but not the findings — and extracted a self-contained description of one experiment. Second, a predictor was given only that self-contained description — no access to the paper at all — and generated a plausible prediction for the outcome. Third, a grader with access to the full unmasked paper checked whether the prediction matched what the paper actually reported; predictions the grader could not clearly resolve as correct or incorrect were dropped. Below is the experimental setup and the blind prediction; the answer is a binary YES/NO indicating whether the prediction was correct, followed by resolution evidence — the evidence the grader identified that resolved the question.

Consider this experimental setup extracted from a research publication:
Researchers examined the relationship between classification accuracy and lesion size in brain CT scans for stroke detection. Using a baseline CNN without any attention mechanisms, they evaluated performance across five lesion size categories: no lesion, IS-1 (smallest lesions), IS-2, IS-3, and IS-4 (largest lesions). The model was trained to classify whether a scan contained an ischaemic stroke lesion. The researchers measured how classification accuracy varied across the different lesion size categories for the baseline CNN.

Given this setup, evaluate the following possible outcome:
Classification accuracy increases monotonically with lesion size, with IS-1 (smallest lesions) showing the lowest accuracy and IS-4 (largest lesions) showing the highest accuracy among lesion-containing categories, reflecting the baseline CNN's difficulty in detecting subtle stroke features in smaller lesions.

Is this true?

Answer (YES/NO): YES